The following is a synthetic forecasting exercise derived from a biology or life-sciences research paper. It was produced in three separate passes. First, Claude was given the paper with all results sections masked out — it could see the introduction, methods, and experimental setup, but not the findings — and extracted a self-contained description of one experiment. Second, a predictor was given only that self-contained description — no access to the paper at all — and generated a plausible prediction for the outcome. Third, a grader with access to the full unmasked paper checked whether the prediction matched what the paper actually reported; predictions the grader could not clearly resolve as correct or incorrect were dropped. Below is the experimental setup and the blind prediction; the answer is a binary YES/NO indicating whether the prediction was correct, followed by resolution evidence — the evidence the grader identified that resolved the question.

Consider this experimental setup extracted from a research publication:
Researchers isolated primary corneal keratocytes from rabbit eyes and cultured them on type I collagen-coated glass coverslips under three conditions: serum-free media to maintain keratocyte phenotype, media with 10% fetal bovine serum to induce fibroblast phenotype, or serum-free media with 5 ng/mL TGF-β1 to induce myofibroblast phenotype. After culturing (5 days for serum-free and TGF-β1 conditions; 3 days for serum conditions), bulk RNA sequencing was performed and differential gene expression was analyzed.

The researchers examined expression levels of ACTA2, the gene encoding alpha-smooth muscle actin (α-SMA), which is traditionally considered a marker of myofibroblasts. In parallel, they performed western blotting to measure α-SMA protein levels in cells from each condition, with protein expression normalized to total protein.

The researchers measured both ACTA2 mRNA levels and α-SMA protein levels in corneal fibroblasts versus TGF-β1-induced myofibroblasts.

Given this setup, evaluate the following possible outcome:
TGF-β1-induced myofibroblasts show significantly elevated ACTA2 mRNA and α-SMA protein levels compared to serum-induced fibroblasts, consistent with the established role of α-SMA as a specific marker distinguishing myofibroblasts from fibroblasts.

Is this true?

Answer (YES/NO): NO